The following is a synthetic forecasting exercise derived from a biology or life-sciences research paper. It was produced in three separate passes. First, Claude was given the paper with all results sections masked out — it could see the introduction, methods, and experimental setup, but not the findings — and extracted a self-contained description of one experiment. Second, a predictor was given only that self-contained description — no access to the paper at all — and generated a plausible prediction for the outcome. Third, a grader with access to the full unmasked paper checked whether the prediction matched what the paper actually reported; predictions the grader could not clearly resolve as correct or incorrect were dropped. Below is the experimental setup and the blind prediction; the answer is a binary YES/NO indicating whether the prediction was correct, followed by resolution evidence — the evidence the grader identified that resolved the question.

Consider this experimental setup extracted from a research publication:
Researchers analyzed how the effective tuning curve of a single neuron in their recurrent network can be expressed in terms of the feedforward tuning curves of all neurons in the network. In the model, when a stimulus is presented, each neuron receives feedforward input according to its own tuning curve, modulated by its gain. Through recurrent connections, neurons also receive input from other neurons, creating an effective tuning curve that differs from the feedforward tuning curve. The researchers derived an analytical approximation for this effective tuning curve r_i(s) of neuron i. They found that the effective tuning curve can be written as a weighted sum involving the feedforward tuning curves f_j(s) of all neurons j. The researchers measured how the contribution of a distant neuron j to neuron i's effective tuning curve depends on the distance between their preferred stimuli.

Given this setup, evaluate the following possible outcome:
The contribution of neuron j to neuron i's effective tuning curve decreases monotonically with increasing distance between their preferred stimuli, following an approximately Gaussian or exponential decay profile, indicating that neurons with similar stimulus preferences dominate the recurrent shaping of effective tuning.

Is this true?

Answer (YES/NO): YES